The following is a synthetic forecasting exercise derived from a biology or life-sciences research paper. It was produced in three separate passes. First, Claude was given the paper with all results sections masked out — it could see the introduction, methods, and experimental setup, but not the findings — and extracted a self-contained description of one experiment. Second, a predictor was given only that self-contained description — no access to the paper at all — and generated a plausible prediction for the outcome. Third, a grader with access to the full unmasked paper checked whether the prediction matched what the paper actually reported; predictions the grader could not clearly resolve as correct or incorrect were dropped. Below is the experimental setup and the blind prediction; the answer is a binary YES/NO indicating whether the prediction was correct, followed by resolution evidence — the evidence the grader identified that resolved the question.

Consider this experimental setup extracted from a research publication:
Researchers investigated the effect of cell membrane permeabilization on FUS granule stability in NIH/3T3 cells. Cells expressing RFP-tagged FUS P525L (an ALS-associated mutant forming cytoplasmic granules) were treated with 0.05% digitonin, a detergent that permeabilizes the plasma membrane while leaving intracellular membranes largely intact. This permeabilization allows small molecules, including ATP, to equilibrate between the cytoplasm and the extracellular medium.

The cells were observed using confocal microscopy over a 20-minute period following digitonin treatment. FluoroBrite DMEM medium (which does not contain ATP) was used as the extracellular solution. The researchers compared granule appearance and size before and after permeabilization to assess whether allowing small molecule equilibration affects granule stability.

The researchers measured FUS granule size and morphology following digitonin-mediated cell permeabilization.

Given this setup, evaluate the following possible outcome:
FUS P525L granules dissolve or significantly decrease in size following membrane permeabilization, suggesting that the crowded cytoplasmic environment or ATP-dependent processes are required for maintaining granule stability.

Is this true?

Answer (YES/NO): YES